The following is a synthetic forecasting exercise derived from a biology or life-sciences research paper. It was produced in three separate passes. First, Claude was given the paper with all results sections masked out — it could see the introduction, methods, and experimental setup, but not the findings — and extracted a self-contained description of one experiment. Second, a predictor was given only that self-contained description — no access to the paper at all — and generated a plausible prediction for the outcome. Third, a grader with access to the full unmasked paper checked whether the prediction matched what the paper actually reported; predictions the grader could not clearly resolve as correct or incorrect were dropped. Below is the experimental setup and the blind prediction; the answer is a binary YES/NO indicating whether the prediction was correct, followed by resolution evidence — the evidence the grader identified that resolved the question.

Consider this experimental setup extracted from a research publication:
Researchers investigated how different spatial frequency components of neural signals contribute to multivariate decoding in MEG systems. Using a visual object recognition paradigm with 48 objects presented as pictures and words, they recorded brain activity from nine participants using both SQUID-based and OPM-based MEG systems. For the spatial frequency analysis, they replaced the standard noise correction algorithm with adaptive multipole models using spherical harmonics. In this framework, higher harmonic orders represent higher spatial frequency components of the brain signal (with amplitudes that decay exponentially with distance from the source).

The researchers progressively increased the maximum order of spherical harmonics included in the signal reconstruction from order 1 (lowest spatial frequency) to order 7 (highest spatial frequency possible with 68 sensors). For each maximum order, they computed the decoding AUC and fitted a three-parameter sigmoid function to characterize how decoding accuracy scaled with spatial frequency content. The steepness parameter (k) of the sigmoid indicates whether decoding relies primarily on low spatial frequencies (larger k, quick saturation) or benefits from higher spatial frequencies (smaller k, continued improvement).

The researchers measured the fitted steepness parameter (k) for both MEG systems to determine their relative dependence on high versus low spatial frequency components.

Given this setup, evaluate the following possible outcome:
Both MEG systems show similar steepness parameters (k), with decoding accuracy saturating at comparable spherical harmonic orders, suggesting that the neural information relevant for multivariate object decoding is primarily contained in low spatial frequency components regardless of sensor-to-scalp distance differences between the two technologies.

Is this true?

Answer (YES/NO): NO